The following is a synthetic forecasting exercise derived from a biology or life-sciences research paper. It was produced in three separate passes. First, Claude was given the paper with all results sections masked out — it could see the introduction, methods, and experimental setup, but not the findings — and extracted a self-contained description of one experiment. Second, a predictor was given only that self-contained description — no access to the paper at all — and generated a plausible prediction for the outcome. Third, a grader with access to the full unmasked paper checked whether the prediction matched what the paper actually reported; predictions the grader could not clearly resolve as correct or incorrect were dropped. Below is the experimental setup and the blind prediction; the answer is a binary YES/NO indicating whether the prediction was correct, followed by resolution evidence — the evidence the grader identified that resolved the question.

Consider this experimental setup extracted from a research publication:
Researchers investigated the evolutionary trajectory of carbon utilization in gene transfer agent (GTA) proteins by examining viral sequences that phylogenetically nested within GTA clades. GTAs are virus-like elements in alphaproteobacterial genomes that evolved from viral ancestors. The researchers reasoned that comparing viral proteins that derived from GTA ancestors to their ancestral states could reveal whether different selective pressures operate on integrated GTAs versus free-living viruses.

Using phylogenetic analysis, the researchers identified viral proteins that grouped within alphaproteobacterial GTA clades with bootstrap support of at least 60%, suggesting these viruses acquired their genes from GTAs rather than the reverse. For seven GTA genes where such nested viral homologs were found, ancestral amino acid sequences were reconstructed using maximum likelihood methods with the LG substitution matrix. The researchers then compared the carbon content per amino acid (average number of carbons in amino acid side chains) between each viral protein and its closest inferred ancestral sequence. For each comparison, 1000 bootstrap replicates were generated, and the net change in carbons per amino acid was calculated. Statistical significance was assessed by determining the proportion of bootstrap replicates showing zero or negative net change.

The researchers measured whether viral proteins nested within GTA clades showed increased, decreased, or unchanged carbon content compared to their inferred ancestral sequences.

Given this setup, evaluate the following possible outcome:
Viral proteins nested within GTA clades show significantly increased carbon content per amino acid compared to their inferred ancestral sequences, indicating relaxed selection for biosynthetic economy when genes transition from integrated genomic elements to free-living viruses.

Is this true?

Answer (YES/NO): YES